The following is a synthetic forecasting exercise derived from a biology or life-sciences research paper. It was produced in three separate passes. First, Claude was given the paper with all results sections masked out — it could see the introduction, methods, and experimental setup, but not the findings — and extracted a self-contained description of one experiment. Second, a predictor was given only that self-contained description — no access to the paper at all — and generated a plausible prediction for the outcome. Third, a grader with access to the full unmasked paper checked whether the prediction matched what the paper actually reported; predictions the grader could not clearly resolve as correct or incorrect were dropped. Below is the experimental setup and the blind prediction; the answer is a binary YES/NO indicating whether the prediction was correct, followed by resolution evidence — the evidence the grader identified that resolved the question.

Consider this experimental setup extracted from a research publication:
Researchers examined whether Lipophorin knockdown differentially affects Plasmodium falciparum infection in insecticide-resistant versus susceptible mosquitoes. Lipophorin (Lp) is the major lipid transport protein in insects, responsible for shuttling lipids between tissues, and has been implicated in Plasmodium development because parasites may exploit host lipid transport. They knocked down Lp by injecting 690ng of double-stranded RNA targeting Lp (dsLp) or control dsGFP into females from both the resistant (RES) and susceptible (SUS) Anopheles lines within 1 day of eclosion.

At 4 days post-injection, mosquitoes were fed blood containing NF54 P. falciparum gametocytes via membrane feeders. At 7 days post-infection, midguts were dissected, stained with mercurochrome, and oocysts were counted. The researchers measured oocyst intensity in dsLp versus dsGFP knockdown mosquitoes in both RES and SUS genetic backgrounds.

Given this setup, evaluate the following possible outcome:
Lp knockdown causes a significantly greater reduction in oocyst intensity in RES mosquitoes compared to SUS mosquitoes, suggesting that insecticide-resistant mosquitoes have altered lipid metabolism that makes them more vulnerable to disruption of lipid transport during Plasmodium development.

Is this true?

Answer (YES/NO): YES